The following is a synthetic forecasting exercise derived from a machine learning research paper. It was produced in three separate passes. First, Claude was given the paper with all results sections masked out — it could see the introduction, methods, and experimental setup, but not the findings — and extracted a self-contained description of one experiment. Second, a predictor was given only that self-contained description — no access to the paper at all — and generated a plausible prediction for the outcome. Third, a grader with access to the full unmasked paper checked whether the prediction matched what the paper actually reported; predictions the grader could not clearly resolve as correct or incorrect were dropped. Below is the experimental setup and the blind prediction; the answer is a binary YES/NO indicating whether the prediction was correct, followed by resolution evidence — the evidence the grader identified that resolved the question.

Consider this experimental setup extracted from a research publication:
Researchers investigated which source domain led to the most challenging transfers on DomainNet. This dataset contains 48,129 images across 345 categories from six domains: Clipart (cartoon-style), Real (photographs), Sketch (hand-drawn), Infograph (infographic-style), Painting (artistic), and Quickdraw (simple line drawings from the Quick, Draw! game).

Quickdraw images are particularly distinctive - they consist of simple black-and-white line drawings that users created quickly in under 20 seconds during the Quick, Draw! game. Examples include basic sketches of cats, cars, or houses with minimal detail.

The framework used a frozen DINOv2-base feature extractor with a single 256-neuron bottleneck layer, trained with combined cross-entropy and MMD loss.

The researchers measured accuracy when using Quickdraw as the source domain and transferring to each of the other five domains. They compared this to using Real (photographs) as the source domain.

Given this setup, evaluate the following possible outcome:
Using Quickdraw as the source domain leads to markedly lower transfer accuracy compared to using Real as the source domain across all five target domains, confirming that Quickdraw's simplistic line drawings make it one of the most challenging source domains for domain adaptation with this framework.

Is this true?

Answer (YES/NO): YES